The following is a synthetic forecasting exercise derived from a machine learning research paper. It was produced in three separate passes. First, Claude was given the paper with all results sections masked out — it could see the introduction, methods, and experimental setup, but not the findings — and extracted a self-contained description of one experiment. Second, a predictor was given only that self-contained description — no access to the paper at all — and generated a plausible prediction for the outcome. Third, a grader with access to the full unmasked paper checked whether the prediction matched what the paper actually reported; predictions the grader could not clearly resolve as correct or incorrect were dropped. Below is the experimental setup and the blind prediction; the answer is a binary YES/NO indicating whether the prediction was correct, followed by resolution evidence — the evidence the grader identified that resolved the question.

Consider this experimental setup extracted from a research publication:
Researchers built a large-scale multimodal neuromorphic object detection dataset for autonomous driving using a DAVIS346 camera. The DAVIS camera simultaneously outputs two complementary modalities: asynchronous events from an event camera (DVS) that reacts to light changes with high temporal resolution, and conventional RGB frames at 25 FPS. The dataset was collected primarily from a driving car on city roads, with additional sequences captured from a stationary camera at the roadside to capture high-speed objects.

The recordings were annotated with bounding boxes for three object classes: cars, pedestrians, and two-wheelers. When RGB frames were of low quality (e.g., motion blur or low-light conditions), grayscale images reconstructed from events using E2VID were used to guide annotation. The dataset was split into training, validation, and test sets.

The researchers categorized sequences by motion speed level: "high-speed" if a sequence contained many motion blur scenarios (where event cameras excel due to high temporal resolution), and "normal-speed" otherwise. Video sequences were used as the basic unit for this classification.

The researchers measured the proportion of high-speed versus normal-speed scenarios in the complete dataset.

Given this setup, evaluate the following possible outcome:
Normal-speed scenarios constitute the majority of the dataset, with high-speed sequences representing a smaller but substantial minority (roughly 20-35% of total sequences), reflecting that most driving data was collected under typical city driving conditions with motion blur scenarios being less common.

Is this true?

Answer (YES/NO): NO